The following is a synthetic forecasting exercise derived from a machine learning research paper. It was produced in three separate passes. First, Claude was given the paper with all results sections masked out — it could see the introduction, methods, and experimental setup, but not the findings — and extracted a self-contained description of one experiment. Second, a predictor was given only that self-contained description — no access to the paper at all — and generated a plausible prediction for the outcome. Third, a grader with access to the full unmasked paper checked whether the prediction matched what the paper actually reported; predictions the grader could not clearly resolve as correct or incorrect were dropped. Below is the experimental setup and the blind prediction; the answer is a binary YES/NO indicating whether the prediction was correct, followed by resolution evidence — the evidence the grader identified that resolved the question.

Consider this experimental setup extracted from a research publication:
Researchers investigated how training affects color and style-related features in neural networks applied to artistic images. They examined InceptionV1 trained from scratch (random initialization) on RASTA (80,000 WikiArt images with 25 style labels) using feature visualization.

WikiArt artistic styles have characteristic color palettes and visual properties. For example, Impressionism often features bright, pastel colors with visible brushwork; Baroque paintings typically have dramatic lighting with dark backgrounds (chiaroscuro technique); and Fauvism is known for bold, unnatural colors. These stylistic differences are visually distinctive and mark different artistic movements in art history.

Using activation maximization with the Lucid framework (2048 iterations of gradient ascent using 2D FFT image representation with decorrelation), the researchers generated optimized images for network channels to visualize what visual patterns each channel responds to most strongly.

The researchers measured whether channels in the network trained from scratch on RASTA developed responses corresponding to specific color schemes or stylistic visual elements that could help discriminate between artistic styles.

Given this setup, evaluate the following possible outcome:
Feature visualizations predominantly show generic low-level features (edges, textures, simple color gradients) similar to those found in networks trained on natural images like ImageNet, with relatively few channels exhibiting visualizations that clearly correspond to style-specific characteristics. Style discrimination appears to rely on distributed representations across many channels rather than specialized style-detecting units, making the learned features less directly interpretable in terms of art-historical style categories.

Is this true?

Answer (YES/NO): YES